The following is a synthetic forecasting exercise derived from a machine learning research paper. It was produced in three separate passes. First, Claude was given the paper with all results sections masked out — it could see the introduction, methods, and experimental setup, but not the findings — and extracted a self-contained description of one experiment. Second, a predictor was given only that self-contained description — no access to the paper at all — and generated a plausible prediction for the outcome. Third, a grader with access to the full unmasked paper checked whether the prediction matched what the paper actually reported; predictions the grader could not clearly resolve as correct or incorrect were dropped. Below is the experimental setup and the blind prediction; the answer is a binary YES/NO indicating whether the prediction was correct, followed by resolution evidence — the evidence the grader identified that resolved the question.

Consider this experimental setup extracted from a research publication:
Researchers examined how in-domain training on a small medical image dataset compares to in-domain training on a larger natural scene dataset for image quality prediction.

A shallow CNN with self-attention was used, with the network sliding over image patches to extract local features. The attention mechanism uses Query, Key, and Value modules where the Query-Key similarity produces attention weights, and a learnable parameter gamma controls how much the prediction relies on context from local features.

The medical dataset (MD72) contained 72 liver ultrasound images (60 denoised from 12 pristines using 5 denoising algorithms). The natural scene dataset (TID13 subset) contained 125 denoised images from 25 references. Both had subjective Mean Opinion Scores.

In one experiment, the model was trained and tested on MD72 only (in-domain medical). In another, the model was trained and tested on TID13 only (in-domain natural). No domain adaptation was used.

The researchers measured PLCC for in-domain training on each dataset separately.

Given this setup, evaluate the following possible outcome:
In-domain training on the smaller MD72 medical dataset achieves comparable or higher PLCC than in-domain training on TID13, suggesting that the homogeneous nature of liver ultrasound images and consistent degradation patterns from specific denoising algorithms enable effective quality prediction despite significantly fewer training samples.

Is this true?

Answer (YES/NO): NO